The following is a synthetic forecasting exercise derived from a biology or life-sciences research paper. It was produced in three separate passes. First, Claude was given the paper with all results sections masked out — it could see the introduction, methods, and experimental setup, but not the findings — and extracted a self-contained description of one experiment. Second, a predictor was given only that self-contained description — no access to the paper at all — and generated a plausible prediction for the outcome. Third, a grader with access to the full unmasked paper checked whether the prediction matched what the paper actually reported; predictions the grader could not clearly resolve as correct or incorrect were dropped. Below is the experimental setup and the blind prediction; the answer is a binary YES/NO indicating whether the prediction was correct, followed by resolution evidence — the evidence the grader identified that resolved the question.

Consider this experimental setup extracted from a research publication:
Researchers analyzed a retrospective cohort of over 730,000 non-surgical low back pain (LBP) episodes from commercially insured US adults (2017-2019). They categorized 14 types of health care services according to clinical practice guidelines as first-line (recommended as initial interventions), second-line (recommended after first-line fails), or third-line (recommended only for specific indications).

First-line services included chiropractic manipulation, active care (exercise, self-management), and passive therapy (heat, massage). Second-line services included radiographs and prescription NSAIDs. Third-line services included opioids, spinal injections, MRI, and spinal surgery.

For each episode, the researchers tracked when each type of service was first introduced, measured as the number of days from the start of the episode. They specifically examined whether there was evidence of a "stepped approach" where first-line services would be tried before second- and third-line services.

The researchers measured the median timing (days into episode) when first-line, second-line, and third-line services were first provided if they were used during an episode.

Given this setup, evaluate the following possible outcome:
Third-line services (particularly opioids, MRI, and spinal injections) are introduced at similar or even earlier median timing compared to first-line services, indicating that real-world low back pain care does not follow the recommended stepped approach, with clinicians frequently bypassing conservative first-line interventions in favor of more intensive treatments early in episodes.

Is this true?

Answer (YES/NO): NO